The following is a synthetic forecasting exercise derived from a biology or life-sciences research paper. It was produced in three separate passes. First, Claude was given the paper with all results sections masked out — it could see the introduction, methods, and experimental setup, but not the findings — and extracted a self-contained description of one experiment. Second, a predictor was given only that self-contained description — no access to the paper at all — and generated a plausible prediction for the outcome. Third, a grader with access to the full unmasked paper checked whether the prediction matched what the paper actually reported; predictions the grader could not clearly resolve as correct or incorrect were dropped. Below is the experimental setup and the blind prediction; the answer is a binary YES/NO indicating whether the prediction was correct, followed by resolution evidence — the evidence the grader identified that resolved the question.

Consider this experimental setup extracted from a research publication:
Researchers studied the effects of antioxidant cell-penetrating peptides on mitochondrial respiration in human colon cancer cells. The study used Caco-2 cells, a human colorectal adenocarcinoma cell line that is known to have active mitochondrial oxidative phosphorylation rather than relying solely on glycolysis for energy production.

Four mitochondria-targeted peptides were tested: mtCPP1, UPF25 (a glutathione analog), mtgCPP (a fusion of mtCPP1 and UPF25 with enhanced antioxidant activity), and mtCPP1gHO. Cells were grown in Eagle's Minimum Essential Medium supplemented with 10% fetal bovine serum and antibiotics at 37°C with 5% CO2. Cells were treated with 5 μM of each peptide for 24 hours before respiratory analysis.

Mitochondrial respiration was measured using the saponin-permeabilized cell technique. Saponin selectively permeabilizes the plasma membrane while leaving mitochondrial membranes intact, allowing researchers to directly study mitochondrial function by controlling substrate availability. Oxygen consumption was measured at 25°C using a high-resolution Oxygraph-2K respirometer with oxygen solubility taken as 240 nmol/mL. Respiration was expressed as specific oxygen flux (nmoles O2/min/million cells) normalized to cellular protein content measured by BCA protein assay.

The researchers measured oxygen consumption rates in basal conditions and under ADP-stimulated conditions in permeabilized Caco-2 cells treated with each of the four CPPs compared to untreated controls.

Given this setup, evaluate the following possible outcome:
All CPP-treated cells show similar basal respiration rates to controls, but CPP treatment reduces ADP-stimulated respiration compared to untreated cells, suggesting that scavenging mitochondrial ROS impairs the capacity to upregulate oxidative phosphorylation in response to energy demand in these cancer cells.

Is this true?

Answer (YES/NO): NO